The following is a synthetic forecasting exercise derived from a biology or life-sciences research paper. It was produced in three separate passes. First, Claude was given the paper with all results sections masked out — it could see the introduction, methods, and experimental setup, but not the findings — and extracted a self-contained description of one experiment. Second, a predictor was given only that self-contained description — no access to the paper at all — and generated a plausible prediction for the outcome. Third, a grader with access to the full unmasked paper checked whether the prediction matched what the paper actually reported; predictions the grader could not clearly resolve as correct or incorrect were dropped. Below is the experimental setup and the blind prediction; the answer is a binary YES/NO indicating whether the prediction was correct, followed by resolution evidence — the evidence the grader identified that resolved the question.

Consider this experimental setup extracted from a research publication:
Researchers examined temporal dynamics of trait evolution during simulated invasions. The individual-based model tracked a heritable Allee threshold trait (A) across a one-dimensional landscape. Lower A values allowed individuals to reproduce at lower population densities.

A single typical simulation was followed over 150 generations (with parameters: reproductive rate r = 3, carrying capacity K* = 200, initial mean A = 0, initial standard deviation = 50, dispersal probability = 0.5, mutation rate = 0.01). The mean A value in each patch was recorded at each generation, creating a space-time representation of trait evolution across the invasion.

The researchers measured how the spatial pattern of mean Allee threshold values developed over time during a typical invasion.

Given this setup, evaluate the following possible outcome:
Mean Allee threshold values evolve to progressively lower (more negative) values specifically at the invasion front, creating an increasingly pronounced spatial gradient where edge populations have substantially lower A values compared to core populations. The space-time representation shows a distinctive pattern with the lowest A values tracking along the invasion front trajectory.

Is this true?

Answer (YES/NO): YES